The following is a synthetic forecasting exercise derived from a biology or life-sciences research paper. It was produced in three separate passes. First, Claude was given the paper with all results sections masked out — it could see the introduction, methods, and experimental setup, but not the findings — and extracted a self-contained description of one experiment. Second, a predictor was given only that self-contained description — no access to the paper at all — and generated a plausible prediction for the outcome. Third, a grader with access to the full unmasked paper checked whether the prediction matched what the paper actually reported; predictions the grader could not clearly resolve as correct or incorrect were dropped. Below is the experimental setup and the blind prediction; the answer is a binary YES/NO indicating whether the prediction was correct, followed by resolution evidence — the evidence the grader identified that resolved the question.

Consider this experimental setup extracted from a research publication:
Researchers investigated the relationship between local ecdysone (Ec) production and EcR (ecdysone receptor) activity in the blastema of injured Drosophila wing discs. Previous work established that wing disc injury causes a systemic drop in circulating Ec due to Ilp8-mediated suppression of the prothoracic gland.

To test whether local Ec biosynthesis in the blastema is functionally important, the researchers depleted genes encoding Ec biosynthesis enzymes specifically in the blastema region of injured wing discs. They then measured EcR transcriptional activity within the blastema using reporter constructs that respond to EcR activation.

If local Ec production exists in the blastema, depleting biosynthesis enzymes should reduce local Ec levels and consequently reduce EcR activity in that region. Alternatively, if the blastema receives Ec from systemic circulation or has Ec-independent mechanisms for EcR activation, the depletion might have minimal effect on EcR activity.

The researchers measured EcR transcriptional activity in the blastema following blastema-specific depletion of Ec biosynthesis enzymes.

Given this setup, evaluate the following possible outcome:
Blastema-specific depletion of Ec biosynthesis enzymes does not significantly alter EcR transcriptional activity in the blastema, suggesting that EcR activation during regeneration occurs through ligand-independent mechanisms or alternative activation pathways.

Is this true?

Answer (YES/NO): NO